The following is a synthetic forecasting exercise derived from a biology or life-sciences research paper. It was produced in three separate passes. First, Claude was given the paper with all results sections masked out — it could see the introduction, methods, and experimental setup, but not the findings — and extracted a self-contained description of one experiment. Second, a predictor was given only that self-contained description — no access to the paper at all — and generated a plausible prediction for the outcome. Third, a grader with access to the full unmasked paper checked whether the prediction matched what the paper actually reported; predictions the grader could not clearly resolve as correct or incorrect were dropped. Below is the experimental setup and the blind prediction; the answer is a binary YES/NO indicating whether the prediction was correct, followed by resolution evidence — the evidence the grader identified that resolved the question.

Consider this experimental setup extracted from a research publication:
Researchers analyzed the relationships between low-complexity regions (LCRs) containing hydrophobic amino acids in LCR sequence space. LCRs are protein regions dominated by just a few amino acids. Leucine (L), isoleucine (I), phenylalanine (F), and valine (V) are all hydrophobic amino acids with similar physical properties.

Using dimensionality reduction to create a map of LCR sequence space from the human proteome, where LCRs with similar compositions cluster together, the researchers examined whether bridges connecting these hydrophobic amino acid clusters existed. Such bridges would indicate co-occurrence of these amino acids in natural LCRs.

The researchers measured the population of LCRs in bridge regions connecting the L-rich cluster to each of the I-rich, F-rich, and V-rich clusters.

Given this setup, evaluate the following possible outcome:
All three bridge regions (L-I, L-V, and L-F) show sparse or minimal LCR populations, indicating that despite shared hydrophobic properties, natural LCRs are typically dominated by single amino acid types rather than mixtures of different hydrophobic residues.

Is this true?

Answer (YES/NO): NO